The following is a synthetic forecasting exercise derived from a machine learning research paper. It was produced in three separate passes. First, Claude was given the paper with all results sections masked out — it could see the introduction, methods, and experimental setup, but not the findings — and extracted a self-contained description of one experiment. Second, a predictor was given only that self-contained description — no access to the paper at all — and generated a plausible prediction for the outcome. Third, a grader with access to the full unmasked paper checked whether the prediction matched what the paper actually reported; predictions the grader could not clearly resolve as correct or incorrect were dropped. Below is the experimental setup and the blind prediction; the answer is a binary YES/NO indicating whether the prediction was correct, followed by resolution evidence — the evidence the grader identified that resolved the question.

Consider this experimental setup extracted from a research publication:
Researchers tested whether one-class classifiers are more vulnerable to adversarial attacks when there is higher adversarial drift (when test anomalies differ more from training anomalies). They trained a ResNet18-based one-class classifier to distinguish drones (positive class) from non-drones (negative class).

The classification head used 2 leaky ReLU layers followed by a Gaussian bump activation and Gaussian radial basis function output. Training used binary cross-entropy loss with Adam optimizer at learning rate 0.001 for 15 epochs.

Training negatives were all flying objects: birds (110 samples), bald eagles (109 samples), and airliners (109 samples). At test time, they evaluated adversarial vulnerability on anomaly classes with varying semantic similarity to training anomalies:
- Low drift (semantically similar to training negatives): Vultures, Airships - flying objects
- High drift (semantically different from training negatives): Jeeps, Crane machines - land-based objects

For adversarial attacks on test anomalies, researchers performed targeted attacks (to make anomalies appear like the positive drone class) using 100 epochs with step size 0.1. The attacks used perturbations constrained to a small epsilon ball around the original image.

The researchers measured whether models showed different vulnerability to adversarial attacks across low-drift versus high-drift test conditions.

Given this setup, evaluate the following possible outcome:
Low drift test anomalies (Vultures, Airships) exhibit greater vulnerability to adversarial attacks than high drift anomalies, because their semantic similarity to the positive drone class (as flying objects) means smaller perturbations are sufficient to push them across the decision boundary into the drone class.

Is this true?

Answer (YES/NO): NO